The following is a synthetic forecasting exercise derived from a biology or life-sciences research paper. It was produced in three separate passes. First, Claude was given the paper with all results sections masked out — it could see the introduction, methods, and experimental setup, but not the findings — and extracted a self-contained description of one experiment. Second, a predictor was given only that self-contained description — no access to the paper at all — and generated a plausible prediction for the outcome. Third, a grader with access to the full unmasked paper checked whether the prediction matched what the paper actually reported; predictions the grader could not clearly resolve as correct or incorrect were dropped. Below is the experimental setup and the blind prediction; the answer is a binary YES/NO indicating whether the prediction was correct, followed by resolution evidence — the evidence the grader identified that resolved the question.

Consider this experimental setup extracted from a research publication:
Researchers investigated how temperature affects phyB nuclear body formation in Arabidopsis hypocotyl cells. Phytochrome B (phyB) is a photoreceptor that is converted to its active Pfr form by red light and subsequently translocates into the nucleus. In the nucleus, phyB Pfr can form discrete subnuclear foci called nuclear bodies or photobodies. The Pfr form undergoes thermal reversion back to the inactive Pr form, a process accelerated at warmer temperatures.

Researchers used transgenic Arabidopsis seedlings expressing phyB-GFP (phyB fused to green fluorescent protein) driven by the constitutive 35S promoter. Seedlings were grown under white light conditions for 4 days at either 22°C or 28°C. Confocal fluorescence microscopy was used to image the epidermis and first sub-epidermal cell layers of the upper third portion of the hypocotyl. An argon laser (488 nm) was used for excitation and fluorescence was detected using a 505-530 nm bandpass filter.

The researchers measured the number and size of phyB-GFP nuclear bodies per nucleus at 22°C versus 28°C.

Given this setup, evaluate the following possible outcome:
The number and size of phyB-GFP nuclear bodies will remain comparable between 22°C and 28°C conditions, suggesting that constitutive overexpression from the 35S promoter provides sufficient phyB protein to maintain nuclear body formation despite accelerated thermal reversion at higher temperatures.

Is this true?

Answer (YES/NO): NO